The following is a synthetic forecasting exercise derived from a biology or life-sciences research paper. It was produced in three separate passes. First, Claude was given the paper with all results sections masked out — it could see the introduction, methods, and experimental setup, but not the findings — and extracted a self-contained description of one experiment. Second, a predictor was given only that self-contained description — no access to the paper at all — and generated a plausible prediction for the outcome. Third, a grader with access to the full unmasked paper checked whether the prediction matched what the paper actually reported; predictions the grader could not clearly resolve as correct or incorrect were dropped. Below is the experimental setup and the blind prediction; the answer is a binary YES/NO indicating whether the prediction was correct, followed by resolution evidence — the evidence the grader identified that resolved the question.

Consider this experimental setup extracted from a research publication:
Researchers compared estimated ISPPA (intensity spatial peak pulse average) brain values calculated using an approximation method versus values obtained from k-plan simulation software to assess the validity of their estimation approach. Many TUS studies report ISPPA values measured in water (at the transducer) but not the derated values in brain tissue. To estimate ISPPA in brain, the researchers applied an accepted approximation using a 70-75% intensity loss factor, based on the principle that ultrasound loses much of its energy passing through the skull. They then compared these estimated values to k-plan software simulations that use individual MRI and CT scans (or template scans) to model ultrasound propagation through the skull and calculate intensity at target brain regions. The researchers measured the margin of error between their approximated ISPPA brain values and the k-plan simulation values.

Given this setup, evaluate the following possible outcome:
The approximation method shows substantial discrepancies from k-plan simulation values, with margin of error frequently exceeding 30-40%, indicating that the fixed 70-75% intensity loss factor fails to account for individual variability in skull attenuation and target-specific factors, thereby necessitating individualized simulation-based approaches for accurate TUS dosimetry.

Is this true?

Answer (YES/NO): NO